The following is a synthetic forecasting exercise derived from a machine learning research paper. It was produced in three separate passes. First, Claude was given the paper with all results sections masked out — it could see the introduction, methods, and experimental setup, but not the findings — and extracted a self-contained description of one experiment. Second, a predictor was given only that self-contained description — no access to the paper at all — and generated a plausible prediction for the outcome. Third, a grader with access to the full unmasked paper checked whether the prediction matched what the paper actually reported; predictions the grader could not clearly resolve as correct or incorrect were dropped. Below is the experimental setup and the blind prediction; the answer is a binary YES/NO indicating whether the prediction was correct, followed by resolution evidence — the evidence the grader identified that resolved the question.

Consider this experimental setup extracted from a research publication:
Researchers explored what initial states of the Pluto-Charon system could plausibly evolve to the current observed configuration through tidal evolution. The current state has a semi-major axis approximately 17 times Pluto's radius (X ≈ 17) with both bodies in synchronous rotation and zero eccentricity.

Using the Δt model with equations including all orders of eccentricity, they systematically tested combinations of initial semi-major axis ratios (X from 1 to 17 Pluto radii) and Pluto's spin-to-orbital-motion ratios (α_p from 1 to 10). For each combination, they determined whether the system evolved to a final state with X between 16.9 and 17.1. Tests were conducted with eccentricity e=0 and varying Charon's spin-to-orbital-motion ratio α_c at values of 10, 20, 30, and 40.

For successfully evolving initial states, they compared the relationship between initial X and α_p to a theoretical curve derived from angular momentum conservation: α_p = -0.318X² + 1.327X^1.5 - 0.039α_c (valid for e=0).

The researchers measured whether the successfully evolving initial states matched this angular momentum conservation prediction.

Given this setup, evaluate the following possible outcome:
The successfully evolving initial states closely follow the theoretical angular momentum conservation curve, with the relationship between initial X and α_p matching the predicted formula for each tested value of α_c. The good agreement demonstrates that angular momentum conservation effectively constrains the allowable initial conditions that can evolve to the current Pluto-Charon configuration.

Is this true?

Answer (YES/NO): YES